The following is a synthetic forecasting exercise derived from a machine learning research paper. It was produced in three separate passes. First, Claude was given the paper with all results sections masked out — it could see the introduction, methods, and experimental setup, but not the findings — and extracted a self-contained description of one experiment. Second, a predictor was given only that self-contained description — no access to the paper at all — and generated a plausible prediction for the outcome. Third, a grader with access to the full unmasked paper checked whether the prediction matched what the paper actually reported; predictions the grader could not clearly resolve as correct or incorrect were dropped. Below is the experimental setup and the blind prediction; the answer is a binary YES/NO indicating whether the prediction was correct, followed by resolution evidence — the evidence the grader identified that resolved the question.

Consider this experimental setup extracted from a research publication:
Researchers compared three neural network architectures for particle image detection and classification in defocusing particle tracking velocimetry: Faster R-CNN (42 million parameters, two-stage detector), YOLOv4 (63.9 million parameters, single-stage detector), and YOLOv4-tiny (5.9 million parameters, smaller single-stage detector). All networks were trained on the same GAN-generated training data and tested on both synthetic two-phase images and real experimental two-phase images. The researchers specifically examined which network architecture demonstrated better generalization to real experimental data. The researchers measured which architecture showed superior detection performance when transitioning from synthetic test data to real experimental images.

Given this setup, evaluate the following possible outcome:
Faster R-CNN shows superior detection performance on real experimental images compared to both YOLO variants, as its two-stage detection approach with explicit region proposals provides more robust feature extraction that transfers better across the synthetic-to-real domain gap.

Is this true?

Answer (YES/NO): NO